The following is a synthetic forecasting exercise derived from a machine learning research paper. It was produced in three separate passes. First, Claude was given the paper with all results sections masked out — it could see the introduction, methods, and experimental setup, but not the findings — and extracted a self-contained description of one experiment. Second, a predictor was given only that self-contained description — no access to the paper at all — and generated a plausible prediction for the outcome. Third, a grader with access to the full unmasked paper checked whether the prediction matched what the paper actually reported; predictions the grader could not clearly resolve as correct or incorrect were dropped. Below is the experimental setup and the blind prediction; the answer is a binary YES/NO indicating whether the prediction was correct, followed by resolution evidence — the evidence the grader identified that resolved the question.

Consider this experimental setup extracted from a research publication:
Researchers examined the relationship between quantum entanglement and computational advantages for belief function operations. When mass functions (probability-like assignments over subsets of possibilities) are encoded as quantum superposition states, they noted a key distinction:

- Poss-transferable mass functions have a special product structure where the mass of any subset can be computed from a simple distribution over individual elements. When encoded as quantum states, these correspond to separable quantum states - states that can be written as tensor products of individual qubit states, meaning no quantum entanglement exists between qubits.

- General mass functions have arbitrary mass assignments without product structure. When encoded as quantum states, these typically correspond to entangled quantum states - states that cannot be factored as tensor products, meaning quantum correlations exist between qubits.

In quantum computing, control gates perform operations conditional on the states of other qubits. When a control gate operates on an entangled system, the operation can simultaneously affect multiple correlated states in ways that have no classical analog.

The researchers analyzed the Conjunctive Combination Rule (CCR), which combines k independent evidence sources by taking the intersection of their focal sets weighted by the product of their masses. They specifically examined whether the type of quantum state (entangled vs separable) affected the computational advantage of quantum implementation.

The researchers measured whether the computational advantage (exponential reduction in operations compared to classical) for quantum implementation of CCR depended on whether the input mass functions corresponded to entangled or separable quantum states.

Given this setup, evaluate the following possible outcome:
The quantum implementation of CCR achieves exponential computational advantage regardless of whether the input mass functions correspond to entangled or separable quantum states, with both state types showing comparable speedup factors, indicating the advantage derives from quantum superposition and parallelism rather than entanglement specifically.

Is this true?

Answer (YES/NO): NO